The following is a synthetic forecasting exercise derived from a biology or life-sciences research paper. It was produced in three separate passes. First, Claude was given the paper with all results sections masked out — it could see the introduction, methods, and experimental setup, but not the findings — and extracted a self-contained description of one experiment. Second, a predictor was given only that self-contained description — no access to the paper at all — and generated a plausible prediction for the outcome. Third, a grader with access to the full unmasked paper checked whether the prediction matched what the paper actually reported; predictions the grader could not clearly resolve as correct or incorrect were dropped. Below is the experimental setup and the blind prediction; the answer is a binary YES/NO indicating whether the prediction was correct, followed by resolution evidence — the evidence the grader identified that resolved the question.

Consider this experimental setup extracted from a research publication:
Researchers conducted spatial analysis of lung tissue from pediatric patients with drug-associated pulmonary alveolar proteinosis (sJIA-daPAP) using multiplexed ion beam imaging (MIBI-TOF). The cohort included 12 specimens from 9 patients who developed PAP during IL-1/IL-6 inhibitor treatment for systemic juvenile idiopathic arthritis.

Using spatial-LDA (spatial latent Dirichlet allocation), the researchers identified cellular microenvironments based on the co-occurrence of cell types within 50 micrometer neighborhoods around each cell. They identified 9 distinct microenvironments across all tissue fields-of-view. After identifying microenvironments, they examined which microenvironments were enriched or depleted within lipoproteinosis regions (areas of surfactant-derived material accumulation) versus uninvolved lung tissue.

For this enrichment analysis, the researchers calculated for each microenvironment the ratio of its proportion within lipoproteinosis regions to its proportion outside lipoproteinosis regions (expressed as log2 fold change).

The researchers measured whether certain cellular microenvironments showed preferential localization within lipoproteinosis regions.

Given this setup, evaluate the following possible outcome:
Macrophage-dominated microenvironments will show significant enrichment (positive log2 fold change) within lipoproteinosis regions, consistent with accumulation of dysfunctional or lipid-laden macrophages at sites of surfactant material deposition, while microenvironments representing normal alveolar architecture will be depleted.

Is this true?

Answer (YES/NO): NO